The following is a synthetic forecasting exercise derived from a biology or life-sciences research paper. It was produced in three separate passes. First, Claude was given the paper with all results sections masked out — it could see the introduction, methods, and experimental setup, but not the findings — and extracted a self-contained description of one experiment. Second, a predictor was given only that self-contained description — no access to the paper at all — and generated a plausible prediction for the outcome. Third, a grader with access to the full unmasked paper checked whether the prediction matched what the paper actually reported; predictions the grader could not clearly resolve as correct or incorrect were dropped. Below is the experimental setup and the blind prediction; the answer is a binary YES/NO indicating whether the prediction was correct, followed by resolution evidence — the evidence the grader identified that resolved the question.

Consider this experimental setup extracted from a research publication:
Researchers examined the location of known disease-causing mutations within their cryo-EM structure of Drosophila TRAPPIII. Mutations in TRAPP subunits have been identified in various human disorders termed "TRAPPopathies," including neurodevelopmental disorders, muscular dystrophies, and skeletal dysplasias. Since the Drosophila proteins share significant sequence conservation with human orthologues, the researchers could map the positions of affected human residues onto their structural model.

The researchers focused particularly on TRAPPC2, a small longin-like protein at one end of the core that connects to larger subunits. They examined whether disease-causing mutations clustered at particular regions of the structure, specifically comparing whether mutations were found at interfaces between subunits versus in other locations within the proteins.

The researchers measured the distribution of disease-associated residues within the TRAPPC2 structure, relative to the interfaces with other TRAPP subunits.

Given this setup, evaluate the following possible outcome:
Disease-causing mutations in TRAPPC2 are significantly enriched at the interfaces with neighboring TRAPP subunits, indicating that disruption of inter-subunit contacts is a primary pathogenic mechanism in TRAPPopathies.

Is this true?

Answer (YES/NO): NO